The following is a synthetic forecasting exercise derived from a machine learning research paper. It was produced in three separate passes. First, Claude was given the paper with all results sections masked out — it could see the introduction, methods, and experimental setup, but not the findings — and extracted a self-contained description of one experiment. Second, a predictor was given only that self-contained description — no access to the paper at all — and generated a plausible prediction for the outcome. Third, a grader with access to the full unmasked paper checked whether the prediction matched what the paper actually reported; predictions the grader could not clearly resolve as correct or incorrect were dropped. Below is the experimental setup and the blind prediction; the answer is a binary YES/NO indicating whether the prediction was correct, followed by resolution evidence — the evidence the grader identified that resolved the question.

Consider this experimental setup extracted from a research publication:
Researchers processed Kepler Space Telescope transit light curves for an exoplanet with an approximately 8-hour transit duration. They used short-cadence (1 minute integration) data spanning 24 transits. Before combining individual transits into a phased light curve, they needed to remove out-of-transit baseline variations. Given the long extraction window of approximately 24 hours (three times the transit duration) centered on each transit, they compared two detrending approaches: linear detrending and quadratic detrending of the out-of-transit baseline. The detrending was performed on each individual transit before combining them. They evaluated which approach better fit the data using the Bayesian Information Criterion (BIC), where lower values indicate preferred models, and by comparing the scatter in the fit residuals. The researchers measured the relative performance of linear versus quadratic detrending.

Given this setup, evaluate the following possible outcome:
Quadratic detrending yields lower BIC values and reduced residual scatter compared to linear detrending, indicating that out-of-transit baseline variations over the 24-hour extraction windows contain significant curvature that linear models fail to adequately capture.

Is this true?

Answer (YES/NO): YES